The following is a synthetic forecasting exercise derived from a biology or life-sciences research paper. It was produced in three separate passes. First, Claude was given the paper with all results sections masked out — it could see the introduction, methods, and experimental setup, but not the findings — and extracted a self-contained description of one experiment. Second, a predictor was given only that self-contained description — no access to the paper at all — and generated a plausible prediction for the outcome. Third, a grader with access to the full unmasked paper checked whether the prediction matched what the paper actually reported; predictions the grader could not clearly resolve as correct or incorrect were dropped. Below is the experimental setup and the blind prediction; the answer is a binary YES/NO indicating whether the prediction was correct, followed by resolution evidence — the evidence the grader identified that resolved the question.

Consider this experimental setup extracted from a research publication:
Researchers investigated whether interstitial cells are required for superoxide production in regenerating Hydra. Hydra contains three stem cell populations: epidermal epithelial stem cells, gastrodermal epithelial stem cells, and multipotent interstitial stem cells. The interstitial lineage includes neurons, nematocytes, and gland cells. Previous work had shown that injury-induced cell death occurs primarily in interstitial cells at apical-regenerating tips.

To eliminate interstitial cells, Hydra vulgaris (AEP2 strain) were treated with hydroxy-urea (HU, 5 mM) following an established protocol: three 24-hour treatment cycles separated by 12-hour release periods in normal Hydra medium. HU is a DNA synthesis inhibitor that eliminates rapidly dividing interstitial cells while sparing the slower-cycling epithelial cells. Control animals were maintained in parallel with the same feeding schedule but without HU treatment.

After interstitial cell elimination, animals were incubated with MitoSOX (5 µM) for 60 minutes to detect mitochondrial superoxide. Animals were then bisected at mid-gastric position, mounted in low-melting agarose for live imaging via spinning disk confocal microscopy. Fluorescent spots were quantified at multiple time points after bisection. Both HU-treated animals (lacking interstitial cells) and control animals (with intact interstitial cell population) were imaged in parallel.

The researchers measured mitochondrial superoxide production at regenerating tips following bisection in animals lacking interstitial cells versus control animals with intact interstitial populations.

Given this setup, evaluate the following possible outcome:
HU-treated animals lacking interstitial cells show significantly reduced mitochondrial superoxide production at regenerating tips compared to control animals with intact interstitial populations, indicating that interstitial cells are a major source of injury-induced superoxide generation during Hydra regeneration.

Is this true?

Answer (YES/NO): NO